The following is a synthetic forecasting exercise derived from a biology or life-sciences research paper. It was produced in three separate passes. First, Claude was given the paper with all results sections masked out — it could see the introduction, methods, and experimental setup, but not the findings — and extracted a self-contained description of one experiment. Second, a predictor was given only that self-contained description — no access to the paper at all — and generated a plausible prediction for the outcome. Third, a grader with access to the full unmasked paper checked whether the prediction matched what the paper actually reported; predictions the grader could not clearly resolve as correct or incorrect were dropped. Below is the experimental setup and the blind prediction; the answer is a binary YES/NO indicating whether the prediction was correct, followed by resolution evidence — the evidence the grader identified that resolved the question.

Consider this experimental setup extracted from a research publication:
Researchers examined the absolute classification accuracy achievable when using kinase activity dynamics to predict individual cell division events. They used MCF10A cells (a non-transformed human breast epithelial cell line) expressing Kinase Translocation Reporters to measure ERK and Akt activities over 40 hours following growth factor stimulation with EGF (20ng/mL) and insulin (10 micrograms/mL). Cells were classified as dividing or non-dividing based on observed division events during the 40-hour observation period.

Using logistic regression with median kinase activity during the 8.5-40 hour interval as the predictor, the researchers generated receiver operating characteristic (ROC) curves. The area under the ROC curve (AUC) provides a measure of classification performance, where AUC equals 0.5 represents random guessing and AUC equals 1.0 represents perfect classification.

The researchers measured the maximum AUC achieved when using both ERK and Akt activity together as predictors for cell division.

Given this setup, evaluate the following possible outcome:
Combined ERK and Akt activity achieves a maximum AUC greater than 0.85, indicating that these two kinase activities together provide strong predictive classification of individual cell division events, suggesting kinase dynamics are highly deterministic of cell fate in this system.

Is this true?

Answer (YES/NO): NO